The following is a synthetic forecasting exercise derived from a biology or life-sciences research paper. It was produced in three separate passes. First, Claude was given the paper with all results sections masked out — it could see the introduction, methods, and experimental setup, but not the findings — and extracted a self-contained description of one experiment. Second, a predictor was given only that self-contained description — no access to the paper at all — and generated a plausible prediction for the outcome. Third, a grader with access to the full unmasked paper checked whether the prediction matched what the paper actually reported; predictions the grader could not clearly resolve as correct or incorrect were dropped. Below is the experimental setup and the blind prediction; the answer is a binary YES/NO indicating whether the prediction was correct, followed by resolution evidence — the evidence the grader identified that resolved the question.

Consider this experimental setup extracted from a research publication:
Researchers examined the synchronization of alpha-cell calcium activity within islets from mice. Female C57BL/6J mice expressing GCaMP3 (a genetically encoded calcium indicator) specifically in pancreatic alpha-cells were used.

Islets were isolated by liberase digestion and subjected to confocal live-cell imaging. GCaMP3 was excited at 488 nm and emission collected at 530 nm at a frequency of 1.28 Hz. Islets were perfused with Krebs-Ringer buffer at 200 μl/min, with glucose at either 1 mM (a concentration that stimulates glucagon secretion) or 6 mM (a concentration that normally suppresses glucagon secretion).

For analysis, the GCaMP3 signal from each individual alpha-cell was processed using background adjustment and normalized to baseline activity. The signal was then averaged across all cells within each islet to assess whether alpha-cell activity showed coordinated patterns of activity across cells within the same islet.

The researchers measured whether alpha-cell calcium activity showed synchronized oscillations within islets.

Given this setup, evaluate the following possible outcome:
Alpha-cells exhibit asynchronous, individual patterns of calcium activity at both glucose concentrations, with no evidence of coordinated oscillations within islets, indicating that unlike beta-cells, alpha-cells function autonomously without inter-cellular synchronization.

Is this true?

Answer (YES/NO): NO